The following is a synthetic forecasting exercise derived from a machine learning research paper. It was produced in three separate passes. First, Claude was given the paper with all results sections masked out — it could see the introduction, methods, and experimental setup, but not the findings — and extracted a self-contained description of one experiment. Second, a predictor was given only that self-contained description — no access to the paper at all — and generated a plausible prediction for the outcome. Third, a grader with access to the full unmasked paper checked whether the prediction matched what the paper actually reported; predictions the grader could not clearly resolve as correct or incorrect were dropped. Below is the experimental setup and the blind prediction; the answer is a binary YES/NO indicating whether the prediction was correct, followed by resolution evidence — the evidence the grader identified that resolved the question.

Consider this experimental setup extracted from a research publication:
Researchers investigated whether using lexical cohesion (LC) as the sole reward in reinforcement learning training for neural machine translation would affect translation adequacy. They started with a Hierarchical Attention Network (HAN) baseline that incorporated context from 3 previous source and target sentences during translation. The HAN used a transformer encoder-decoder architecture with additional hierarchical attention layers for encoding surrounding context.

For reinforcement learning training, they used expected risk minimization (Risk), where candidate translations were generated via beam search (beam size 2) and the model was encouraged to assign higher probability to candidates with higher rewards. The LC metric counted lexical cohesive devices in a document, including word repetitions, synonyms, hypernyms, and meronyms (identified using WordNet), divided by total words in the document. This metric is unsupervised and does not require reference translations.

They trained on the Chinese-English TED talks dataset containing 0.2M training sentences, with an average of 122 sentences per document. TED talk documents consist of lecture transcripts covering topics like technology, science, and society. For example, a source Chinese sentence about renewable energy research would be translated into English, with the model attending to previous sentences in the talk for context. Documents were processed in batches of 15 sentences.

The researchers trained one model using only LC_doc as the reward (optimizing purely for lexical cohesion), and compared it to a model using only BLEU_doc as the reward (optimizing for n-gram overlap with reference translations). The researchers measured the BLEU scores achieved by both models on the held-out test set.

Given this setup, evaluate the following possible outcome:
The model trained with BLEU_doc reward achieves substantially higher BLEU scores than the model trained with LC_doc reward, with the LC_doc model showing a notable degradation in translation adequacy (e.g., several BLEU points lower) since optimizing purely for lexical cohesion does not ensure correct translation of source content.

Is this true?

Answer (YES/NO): YES